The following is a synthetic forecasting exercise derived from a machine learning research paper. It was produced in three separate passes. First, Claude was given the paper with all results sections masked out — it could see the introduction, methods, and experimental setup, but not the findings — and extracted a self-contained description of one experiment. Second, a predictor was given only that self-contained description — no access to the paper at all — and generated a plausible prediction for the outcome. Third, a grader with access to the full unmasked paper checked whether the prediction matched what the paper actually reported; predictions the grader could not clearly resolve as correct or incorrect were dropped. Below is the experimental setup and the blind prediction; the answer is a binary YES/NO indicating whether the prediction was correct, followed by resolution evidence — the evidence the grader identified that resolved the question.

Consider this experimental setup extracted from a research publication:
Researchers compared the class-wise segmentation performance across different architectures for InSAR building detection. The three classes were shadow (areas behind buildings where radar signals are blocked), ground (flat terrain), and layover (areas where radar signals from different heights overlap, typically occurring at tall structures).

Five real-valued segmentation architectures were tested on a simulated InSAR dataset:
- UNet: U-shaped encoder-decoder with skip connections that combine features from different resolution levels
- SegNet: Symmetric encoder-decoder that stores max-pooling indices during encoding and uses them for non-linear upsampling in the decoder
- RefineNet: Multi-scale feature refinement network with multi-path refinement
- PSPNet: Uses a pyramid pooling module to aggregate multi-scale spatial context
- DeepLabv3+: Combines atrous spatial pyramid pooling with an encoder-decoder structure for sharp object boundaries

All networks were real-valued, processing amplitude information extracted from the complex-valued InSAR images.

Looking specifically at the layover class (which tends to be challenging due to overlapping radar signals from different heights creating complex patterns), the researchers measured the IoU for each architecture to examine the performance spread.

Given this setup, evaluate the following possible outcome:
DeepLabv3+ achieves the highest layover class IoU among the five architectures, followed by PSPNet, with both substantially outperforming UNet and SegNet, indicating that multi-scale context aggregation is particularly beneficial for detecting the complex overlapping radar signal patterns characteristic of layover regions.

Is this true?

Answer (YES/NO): NO